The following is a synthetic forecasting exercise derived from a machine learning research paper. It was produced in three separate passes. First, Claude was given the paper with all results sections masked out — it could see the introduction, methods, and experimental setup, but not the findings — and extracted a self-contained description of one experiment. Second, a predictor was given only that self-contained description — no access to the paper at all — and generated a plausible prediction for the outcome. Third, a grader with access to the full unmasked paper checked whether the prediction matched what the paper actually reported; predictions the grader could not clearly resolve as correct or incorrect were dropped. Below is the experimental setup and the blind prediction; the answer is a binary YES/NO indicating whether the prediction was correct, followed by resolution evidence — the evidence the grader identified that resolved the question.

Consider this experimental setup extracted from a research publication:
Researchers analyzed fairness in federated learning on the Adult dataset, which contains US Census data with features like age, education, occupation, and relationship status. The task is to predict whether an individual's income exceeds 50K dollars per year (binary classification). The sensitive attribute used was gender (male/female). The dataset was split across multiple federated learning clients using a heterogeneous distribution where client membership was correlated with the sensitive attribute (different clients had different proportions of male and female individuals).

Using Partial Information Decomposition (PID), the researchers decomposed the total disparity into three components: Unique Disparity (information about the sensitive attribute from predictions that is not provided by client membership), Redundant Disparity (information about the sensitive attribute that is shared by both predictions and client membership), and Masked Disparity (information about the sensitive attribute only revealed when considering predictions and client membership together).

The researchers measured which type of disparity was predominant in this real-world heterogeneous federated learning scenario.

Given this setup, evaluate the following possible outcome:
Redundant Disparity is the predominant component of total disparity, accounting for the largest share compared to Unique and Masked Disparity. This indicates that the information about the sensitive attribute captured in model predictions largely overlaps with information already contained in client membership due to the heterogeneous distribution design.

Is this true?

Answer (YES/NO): NO